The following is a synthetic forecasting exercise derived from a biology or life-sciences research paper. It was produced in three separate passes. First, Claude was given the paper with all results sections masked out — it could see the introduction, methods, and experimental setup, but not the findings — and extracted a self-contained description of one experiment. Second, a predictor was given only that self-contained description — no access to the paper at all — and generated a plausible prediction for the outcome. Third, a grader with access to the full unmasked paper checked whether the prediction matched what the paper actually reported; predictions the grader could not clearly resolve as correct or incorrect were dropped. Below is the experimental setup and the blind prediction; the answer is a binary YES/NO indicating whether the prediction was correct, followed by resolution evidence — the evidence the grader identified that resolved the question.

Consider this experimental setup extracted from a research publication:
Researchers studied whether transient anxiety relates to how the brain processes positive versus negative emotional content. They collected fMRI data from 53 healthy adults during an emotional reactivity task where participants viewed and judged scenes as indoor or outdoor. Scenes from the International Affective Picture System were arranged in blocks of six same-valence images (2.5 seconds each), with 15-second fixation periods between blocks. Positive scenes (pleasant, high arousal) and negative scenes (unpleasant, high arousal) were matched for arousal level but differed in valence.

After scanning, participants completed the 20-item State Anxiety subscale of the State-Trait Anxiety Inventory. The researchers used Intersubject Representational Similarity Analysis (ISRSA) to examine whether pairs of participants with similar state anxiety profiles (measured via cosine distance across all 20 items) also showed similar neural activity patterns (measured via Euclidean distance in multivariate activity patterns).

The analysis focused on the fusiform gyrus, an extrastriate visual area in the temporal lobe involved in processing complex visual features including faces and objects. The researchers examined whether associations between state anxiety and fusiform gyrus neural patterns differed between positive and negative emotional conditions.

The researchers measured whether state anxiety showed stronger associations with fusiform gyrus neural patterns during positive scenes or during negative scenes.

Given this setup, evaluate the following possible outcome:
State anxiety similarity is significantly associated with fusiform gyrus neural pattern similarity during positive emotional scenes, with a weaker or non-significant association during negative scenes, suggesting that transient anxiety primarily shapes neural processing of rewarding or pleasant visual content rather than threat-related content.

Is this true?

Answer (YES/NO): NO